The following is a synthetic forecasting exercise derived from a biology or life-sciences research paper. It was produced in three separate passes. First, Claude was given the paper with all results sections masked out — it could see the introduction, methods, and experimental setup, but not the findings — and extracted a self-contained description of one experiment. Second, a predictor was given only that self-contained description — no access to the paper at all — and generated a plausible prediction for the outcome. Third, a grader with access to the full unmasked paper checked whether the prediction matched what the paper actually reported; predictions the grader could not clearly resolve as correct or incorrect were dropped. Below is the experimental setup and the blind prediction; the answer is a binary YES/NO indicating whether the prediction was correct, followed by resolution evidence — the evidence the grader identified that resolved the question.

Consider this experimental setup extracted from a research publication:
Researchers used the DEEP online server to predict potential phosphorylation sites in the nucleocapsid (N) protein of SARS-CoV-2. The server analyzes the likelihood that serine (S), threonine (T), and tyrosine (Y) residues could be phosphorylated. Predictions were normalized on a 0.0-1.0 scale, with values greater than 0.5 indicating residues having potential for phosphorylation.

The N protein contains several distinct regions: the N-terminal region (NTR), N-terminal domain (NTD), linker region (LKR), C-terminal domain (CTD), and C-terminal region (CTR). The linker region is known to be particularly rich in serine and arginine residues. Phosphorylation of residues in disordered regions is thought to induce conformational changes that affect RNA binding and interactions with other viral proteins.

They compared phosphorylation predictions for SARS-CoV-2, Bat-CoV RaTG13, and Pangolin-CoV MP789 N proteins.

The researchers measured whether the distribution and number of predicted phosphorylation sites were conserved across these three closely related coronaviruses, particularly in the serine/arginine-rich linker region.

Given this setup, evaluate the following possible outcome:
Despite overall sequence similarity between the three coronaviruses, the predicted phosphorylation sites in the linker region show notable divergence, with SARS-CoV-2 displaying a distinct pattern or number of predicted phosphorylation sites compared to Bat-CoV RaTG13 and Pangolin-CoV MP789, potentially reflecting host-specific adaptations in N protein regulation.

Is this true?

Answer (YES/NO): NO